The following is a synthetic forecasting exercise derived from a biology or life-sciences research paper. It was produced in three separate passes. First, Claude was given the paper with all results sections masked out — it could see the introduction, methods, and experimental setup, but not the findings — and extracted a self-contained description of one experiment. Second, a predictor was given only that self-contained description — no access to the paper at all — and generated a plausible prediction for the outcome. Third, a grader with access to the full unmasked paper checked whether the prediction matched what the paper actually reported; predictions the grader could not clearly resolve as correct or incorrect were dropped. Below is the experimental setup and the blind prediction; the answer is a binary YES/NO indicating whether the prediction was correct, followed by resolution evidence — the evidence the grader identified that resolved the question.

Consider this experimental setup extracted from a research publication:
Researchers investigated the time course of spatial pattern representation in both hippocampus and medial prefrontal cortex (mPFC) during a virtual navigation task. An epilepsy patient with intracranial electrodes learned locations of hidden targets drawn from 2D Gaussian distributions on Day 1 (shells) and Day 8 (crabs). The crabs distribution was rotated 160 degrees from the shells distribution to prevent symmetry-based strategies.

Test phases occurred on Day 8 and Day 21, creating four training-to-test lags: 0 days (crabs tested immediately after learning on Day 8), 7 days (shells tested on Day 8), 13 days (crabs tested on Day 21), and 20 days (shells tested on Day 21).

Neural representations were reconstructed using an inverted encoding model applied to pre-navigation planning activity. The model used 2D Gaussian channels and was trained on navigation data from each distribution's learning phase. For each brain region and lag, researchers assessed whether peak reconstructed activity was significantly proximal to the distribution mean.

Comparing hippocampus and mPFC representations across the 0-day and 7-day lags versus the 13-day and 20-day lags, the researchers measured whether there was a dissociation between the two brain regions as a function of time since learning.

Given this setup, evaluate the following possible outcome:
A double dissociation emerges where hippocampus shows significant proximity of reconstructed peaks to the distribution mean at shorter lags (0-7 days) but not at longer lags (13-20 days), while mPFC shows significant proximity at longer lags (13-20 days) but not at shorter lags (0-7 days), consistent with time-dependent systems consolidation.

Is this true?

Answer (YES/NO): YES